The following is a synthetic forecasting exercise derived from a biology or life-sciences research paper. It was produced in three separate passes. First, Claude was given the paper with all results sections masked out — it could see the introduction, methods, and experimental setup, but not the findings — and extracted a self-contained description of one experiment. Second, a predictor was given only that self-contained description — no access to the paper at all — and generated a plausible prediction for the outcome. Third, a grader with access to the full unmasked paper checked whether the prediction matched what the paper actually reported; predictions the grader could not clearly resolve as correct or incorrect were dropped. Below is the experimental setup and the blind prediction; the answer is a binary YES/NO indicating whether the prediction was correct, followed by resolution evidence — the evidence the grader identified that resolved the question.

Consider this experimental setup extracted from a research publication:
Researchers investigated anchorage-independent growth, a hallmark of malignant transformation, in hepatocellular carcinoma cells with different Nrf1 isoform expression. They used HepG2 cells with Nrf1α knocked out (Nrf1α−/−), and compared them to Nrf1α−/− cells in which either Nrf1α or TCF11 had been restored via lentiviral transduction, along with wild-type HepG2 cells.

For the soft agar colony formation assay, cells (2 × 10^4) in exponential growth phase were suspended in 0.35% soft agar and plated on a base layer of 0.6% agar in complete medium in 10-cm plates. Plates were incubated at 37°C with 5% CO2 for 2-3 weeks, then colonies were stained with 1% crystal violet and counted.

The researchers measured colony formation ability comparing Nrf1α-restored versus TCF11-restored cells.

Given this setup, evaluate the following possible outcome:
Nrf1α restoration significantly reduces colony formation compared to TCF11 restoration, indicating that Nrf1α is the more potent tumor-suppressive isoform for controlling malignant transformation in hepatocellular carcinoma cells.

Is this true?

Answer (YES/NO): NO